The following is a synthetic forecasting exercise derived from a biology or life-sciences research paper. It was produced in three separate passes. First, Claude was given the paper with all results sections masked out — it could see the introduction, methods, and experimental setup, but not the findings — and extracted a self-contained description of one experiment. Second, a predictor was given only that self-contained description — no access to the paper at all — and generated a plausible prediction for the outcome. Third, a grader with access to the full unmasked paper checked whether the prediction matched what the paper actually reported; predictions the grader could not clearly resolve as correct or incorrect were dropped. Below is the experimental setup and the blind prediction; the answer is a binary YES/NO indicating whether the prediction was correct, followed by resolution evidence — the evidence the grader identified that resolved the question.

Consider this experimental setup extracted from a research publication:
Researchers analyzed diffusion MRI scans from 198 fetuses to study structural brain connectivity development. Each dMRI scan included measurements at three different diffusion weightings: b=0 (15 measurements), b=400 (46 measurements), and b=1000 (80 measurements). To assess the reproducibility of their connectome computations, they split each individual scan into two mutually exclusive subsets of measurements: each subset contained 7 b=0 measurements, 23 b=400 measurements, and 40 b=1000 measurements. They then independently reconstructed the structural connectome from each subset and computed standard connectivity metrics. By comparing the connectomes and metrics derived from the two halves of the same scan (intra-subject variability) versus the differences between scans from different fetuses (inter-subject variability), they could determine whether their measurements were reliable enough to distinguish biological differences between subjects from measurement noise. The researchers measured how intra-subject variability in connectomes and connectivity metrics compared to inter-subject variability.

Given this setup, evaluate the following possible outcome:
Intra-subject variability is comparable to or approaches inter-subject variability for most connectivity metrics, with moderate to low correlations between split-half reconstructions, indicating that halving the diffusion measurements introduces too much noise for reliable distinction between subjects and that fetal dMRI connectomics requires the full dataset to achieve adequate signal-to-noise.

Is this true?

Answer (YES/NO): NO